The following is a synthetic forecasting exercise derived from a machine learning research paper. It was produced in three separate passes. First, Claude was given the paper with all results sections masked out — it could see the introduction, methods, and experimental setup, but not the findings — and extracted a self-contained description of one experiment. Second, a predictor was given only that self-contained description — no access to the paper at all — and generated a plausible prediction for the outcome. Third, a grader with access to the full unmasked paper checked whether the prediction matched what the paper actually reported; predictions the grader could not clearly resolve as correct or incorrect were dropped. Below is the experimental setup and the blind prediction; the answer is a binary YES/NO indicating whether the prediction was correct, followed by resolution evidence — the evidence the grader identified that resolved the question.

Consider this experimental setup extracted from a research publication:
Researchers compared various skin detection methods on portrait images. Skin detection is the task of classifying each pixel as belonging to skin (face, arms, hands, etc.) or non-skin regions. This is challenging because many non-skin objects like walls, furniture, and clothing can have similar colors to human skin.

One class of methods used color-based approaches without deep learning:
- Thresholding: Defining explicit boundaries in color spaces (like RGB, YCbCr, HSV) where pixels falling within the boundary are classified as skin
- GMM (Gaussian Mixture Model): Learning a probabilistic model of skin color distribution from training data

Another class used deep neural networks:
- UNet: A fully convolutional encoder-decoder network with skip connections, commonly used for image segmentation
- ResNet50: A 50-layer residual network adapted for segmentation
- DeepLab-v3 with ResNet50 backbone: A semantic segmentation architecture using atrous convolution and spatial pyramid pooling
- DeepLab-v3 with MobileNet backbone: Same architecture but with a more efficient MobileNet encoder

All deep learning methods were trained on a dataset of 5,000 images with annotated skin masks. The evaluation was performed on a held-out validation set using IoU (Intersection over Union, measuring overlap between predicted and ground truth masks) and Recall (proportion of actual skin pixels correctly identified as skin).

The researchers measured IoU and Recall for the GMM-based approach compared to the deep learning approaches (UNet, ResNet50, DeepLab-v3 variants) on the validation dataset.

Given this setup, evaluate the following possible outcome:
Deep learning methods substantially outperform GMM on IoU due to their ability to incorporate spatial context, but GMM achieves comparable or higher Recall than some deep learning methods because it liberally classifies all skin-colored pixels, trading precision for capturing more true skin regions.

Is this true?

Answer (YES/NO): YES